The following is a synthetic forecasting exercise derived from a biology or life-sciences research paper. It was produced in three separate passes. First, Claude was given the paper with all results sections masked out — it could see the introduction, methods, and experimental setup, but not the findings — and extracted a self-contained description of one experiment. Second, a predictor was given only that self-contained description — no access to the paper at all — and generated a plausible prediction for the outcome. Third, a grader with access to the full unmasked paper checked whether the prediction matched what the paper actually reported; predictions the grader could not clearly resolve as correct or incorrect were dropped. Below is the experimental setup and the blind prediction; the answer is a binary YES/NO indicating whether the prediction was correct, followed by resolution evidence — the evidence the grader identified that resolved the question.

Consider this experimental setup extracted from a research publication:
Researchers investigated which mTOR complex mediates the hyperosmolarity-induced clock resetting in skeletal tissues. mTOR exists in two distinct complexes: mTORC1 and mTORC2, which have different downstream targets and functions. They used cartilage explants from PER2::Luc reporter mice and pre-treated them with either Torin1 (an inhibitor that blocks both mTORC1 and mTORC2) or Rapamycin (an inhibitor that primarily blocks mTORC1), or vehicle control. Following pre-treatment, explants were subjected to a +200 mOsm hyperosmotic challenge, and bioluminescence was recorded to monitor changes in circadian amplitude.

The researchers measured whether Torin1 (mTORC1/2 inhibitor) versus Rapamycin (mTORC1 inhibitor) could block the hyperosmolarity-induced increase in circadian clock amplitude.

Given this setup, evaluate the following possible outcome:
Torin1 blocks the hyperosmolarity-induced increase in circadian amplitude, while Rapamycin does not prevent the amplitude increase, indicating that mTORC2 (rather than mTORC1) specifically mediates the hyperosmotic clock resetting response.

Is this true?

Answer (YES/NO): YES